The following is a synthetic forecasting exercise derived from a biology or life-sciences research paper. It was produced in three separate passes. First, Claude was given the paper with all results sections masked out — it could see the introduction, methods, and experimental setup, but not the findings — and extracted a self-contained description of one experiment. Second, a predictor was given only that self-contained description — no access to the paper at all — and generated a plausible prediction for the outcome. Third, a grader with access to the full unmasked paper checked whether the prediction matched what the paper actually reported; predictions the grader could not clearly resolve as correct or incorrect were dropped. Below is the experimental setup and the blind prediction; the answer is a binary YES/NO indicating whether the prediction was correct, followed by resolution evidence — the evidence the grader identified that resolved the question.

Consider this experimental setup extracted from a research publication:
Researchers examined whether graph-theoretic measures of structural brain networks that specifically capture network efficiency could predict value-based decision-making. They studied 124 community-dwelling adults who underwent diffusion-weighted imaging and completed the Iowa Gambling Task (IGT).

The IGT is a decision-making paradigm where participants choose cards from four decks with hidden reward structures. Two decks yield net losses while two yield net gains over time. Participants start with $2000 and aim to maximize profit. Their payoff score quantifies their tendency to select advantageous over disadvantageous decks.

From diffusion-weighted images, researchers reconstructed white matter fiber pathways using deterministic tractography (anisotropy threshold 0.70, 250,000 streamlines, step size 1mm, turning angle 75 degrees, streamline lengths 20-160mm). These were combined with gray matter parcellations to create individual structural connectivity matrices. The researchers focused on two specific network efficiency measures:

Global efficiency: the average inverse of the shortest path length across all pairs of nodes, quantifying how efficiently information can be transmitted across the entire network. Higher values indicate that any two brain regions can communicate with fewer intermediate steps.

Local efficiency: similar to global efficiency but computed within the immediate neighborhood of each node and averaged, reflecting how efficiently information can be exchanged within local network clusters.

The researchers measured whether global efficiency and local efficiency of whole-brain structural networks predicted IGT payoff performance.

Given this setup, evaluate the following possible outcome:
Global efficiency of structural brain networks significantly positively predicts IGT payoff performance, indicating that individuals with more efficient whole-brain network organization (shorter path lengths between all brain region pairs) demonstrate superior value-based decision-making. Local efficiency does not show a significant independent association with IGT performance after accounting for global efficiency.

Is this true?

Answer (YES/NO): NO